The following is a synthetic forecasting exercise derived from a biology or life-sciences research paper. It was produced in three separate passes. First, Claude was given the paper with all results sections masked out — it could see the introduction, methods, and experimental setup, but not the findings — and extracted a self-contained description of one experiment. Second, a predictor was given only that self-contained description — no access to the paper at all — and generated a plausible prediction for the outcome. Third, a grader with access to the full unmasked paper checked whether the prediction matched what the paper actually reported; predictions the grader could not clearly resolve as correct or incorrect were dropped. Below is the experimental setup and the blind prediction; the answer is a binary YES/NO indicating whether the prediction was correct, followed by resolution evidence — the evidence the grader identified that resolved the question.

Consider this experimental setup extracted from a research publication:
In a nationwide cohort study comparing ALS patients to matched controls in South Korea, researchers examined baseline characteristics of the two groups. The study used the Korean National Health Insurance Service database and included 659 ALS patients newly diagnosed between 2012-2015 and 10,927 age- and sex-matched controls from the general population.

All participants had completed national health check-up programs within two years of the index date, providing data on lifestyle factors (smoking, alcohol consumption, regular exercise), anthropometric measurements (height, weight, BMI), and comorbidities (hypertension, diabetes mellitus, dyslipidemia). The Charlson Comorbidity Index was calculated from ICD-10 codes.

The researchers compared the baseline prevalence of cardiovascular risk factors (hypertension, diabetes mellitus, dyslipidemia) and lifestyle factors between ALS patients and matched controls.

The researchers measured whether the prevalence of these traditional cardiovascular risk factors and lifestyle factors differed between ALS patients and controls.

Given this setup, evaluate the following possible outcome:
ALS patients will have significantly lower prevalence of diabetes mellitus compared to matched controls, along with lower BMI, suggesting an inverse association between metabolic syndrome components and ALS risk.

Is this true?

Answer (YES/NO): NO